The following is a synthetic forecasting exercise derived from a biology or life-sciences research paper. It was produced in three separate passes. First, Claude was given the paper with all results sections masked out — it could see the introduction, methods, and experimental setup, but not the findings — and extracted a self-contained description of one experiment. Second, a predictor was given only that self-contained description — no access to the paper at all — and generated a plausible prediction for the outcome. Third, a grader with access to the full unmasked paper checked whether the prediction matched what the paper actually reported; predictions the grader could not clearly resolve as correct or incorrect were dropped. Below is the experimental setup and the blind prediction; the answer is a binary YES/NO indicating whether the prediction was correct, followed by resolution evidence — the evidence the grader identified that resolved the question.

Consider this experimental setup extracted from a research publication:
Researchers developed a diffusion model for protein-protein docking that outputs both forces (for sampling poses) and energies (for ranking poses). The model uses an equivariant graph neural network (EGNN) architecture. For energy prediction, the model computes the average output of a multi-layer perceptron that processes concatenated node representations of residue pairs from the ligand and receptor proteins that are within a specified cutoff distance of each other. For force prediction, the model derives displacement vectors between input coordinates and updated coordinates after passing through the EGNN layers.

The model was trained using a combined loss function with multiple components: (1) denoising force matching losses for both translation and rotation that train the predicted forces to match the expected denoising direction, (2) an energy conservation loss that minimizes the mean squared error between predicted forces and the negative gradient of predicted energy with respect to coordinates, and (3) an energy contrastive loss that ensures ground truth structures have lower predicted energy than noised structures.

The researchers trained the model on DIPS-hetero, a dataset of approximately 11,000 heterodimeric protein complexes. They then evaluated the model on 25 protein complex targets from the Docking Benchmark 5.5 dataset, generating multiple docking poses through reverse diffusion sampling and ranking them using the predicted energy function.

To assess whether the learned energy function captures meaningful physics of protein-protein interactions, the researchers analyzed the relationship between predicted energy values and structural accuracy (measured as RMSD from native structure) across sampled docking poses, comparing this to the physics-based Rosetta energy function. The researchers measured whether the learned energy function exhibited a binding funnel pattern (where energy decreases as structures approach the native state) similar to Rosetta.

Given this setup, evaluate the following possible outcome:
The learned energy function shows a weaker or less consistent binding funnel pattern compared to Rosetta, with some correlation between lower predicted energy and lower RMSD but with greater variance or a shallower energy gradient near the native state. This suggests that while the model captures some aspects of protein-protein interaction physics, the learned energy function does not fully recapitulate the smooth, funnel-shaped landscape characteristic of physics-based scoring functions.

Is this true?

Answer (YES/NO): NO